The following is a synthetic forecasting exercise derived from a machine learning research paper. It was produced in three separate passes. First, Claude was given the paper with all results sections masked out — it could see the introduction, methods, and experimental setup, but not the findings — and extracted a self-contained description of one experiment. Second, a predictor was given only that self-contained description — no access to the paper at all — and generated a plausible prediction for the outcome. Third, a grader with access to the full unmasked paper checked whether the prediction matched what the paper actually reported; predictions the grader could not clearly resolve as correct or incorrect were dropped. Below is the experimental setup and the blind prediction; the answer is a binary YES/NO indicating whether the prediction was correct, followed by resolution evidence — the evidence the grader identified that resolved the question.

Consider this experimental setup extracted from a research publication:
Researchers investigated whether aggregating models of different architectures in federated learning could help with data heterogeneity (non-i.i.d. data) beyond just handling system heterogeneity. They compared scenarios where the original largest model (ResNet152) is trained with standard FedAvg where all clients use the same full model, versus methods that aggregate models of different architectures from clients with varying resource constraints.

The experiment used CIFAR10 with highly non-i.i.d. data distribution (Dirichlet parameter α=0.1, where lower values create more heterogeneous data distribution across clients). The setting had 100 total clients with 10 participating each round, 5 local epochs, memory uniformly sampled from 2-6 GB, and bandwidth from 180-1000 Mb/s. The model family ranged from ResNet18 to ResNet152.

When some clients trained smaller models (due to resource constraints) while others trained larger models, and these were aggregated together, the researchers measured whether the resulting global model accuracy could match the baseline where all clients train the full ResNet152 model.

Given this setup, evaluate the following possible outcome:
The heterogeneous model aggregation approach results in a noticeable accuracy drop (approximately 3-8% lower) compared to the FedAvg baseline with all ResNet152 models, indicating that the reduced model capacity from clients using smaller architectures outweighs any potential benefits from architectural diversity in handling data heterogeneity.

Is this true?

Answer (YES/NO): NO